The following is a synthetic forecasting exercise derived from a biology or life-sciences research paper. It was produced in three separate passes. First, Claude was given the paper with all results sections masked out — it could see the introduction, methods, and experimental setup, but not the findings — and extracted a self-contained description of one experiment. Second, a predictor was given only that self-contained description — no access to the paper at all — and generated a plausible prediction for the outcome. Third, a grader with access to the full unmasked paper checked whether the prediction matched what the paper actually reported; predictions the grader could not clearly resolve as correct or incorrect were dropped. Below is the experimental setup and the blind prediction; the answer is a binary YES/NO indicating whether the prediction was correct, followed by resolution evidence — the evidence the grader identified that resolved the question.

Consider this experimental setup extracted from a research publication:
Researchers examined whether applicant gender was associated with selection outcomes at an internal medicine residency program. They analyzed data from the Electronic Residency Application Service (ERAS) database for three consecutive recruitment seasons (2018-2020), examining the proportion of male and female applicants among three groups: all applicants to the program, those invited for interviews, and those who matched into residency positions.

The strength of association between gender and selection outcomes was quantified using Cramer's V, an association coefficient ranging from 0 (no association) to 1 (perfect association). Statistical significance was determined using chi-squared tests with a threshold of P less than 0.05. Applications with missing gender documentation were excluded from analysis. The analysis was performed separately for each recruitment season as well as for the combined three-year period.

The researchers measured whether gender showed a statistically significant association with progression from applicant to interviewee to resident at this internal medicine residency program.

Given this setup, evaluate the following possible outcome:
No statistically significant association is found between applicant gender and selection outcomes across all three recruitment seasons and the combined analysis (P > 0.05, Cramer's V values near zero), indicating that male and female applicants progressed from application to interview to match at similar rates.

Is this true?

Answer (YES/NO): YES